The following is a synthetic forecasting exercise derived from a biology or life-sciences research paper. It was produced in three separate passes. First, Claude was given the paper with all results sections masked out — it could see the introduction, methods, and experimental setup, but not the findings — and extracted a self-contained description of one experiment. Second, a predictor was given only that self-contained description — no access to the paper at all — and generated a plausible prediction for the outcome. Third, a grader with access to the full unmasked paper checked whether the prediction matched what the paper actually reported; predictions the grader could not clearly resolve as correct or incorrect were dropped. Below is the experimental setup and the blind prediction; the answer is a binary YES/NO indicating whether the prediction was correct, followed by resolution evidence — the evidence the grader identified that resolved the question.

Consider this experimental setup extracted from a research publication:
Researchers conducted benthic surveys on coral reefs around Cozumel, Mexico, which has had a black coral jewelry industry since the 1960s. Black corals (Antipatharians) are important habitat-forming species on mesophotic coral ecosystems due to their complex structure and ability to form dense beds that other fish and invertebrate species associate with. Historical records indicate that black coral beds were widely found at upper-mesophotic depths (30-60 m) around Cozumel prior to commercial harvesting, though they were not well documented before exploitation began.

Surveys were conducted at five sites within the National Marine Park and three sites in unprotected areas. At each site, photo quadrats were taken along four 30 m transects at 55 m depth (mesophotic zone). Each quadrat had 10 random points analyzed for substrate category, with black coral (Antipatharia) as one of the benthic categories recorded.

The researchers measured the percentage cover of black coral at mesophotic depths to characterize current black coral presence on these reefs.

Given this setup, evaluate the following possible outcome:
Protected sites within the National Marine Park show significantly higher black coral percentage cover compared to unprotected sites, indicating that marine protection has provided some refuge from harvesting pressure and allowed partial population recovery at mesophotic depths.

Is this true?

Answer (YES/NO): NO